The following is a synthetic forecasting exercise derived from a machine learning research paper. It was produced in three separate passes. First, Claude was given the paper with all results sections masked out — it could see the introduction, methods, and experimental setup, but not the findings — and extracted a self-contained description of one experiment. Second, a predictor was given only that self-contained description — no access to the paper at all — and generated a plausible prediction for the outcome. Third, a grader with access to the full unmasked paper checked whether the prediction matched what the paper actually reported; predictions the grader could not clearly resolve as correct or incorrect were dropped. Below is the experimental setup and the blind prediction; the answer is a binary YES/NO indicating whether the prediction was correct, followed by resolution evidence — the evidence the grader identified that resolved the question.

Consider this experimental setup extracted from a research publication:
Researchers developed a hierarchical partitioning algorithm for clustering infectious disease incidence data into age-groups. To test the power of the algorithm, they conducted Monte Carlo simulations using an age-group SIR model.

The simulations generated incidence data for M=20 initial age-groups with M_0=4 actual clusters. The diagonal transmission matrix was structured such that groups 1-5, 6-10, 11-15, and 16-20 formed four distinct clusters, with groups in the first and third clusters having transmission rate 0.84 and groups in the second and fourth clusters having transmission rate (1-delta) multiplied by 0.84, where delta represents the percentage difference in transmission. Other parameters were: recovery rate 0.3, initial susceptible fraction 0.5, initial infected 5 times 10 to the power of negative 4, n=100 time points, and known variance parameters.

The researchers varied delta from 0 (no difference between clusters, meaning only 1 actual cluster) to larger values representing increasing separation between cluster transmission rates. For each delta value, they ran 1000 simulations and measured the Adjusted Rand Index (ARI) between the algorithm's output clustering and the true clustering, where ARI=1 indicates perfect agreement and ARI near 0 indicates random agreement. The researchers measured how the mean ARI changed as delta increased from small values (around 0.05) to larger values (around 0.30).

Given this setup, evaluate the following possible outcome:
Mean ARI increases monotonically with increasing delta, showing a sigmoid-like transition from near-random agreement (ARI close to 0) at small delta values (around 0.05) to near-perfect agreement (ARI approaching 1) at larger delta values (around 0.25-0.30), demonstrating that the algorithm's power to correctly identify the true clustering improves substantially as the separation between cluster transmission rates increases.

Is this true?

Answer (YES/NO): NO